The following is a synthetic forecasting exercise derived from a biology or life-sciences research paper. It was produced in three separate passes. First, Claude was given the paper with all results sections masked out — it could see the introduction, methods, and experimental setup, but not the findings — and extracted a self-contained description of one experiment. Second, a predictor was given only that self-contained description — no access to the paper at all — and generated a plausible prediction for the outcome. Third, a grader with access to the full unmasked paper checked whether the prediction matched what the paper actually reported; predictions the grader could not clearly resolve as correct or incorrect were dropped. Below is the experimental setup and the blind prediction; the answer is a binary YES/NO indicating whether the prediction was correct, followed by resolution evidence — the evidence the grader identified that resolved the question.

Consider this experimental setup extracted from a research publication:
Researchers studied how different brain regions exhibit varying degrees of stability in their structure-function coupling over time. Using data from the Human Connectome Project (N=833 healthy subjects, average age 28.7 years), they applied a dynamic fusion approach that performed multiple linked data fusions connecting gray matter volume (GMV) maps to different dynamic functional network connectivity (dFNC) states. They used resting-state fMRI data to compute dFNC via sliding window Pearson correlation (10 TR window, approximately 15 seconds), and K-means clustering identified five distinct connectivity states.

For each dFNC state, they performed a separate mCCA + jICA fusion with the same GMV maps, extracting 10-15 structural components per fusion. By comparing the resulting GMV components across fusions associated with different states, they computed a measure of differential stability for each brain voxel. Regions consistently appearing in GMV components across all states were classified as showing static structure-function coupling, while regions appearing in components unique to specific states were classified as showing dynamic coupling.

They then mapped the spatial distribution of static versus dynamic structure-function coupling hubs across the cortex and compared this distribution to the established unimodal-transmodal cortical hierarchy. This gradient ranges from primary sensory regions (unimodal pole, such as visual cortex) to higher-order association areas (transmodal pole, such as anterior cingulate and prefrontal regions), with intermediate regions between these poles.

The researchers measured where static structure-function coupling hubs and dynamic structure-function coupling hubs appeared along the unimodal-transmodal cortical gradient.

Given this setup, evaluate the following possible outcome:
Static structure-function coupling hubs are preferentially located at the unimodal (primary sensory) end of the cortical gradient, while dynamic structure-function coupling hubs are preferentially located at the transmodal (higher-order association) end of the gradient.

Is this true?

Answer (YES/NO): NO